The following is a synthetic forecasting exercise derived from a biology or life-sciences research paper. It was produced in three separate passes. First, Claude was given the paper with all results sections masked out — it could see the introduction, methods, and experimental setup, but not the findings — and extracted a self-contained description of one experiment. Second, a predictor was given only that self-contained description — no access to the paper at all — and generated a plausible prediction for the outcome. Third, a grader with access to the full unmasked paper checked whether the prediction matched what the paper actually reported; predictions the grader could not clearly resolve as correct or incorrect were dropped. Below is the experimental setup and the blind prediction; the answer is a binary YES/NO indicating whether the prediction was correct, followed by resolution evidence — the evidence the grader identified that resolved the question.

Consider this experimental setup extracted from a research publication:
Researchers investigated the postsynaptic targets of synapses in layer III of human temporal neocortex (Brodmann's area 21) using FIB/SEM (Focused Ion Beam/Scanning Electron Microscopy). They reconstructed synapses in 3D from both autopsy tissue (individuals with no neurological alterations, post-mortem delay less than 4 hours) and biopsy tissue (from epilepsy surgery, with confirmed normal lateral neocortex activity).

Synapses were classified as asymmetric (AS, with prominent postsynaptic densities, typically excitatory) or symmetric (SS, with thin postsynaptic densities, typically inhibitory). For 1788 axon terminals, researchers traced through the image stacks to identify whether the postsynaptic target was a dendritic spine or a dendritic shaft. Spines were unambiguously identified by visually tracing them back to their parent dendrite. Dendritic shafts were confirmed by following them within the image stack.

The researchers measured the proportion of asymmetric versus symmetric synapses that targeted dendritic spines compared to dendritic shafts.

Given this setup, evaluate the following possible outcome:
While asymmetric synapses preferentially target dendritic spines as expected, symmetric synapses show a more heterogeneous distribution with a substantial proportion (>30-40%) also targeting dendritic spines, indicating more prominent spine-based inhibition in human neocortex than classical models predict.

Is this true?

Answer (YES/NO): NO